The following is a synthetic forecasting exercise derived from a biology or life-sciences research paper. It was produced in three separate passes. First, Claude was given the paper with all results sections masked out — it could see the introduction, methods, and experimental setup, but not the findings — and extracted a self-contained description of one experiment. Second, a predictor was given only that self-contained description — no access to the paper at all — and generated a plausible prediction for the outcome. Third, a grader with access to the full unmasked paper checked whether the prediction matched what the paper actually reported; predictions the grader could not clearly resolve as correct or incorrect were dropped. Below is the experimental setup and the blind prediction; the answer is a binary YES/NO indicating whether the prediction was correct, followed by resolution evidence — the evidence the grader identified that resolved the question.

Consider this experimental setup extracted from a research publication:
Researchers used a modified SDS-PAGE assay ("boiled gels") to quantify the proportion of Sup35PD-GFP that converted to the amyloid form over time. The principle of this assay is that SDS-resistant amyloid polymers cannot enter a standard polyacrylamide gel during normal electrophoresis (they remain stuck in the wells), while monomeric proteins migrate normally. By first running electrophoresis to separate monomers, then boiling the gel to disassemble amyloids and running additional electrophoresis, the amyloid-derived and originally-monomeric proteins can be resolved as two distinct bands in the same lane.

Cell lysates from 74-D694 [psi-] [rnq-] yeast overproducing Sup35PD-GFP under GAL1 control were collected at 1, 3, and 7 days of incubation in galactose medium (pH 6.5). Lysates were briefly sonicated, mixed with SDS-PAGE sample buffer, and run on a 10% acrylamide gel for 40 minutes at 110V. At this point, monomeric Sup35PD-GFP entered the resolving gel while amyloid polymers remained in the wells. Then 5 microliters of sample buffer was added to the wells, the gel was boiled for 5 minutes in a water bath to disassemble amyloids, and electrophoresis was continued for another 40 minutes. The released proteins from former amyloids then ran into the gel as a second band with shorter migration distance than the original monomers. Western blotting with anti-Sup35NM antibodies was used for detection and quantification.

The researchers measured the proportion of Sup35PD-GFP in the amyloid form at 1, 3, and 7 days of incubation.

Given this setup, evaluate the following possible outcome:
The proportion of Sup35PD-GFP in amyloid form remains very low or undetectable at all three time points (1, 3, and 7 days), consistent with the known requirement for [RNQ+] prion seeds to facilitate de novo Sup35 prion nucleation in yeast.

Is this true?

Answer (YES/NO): NO